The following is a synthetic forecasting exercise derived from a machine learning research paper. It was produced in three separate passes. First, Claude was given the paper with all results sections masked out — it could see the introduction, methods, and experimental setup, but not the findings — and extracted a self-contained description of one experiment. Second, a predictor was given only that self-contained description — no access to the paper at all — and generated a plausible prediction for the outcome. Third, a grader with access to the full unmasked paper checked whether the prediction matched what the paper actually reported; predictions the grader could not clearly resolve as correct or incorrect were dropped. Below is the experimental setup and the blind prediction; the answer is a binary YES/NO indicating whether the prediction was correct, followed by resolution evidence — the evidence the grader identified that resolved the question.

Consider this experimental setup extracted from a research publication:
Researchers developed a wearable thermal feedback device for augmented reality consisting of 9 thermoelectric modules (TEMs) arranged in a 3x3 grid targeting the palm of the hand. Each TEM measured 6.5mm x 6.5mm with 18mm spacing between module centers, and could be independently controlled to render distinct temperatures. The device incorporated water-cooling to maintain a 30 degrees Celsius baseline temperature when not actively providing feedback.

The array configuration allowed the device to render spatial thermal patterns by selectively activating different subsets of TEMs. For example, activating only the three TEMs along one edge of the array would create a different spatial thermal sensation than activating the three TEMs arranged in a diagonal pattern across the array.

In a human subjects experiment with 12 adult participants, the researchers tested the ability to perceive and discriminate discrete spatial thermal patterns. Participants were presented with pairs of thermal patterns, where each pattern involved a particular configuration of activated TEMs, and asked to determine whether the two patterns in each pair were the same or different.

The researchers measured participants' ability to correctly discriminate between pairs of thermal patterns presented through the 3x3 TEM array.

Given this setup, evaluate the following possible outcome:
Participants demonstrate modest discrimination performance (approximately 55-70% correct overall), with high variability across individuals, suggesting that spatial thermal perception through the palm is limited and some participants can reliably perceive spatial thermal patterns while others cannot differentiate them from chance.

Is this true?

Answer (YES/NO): NO